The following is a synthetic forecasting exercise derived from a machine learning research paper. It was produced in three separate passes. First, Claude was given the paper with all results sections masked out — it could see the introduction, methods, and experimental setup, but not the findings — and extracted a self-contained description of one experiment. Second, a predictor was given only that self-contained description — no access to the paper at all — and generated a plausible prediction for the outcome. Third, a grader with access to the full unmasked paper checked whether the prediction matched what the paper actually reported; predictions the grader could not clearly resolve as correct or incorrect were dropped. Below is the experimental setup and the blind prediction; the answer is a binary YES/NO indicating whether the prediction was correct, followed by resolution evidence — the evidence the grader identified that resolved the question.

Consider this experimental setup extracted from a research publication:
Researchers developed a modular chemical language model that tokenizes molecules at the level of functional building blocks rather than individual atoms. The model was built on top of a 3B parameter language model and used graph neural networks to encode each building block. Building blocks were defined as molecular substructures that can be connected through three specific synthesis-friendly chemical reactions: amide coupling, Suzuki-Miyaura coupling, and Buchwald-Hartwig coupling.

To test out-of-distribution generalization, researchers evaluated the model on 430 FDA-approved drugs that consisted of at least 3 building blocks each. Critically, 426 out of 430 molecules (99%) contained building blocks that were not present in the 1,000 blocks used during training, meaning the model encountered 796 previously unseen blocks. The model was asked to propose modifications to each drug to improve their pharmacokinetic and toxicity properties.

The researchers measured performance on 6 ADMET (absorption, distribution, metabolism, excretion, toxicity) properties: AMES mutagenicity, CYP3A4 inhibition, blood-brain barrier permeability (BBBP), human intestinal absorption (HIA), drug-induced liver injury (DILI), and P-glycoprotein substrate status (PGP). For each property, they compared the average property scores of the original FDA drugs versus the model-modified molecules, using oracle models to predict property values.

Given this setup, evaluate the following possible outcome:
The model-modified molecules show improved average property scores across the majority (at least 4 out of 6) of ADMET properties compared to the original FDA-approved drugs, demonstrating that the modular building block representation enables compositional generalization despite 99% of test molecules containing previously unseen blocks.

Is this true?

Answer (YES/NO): YES